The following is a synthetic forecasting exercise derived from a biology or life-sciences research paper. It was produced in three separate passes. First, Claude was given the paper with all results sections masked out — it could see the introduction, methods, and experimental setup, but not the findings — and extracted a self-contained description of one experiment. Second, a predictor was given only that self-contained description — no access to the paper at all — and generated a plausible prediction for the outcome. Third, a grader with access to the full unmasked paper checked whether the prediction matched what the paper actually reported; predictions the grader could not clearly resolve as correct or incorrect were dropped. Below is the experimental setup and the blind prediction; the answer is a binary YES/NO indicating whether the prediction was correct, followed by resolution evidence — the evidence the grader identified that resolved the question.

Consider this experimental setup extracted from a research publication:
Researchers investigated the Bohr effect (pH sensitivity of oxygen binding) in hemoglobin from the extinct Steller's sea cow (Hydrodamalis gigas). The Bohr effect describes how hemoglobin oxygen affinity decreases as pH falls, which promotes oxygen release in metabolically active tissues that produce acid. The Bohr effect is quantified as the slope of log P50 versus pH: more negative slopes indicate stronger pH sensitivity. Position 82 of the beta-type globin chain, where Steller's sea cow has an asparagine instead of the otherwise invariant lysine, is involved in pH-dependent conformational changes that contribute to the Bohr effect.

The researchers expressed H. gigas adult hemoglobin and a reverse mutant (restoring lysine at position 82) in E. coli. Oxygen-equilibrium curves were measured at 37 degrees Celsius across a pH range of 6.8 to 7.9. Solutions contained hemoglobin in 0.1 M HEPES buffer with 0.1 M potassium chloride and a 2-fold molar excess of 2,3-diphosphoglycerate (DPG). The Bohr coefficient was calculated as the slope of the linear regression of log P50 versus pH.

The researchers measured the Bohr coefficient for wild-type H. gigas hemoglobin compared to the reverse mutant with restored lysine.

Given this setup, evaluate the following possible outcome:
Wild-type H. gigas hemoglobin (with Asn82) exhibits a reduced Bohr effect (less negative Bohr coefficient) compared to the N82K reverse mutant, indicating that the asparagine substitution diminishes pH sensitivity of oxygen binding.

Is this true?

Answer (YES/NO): YES